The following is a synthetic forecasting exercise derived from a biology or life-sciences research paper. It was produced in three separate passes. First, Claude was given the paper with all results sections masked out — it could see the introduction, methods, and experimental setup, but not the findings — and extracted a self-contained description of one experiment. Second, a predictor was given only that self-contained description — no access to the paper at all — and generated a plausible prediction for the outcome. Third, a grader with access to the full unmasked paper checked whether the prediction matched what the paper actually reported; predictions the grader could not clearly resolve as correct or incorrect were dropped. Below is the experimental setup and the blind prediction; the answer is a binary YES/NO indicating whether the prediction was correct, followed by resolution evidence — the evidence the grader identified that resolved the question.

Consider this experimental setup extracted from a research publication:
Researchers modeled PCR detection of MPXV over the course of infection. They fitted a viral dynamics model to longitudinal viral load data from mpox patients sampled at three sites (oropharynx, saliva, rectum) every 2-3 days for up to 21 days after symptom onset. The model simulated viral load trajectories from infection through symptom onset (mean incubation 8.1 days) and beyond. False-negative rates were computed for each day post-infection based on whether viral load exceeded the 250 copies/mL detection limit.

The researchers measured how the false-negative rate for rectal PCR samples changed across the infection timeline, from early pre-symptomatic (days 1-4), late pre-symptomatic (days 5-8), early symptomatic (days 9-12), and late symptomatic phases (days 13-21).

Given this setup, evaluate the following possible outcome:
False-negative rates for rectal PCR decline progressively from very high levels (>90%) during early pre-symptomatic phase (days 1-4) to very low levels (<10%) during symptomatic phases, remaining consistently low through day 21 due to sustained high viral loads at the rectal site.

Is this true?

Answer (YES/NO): NO